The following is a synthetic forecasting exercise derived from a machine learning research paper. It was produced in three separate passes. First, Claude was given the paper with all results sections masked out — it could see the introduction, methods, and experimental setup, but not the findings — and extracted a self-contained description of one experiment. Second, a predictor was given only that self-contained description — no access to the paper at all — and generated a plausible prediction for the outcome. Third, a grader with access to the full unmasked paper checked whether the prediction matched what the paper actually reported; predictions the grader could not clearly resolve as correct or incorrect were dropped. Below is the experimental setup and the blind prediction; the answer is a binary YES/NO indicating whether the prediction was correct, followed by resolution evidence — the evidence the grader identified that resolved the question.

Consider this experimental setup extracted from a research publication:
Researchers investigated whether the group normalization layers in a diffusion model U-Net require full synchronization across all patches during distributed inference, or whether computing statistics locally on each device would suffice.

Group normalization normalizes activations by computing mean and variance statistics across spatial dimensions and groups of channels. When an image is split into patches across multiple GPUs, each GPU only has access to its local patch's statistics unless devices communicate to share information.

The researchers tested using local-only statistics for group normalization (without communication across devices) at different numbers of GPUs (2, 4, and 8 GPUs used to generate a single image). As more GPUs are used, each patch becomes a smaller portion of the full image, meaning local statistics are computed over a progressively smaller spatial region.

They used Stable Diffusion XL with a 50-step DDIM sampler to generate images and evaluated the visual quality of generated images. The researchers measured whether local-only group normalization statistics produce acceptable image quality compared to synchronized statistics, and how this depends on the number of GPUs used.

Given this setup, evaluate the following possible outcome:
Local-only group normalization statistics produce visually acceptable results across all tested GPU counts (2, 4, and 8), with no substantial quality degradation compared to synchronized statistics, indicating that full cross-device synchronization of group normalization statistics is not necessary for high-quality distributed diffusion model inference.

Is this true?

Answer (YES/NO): NO